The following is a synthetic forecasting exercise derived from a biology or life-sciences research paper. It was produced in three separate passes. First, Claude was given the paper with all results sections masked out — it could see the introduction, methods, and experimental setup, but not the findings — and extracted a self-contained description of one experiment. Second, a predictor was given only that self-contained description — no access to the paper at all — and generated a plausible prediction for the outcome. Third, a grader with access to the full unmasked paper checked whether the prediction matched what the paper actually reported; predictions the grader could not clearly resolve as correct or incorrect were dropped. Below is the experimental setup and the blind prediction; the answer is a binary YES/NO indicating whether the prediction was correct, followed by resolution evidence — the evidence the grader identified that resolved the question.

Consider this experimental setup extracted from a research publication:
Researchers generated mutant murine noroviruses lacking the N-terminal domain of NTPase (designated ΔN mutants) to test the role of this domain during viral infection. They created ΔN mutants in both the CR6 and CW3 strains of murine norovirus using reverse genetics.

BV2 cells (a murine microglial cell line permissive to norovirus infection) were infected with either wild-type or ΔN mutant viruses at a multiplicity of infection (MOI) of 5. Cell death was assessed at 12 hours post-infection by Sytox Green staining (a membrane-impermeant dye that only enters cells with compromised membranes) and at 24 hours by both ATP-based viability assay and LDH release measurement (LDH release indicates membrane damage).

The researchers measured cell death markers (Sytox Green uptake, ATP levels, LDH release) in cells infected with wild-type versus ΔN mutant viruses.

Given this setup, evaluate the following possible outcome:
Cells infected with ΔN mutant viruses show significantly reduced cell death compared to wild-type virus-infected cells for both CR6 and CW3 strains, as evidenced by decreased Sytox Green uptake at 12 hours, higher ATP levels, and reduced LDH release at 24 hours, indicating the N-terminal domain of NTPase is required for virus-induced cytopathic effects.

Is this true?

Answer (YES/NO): YES